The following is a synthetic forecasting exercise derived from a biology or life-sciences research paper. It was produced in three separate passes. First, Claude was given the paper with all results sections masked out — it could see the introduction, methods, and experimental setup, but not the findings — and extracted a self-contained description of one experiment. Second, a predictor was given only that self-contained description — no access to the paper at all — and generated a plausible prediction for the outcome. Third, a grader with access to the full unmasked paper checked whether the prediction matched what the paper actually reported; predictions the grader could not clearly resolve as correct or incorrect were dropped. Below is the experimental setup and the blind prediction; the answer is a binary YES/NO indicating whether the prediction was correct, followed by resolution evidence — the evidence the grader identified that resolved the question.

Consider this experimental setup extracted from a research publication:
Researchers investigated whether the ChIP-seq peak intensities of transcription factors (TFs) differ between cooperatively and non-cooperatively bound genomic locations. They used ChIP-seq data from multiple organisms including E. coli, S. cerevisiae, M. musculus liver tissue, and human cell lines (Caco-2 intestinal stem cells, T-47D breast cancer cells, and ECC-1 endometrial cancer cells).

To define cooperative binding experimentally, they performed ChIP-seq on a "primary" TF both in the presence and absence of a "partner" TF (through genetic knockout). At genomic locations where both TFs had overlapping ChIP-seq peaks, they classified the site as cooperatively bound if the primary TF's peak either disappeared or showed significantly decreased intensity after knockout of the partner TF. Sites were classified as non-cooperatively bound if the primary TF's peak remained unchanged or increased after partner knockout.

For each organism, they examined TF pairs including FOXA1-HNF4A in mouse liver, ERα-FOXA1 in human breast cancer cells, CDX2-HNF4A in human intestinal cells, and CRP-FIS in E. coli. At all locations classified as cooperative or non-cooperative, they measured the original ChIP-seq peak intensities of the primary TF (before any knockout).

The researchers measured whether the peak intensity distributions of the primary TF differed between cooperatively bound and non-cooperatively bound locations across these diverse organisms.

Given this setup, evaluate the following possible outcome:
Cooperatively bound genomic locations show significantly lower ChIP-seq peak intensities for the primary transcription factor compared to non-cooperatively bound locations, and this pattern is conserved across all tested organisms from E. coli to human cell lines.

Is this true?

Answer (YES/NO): YES